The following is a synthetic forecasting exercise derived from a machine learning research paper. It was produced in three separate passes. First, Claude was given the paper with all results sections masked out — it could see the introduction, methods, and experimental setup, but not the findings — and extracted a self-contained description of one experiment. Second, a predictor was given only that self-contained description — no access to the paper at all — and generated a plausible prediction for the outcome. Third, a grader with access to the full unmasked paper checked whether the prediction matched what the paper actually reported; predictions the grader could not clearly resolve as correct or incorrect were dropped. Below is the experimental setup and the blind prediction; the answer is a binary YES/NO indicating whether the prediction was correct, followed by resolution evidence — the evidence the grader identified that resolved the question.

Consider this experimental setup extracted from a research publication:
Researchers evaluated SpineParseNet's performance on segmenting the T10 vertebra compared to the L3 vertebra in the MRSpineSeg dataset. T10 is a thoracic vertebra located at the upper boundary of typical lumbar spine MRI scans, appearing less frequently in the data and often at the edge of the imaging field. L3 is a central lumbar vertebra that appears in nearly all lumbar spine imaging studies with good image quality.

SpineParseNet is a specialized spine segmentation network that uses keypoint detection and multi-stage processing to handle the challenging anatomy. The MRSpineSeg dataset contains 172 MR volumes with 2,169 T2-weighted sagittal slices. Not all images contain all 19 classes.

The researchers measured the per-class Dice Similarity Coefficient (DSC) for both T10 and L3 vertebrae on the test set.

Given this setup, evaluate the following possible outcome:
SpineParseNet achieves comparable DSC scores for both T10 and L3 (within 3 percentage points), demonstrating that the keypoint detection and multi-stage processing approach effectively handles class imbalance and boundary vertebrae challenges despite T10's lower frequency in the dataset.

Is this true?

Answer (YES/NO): NO